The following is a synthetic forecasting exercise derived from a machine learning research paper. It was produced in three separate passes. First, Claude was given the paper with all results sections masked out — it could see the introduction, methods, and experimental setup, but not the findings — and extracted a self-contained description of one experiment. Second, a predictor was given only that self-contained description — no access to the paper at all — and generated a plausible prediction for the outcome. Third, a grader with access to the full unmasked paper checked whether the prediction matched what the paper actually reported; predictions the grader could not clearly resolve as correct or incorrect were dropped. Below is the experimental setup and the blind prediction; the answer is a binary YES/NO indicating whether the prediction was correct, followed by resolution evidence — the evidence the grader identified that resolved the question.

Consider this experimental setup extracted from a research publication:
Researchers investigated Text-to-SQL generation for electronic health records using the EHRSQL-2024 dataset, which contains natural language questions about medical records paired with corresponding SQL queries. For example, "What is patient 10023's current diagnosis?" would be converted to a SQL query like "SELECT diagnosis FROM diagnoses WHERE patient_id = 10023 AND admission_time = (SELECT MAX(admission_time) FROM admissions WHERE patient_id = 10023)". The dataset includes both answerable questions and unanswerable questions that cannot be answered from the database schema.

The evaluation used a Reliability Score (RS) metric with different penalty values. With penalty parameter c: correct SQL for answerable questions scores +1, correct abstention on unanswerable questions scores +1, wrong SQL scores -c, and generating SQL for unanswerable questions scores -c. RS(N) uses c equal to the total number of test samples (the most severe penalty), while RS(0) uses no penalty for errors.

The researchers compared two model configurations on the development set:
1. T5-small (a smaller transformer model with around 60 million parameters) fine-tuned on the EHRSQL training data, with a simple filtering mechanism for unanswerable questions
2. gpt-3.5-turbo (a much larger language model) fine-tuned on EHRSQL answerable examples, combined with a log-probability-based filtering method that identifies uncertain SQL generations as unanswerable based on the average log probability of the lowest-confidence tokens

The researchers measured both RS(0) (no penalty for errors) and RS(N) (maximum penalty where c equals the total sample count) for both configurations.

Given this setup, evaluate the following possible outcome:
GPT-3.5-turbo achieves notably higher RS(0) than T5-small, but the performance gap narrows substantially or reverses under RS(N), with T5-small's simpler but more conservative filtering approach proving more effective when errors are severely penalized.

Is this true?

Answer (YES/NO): YES